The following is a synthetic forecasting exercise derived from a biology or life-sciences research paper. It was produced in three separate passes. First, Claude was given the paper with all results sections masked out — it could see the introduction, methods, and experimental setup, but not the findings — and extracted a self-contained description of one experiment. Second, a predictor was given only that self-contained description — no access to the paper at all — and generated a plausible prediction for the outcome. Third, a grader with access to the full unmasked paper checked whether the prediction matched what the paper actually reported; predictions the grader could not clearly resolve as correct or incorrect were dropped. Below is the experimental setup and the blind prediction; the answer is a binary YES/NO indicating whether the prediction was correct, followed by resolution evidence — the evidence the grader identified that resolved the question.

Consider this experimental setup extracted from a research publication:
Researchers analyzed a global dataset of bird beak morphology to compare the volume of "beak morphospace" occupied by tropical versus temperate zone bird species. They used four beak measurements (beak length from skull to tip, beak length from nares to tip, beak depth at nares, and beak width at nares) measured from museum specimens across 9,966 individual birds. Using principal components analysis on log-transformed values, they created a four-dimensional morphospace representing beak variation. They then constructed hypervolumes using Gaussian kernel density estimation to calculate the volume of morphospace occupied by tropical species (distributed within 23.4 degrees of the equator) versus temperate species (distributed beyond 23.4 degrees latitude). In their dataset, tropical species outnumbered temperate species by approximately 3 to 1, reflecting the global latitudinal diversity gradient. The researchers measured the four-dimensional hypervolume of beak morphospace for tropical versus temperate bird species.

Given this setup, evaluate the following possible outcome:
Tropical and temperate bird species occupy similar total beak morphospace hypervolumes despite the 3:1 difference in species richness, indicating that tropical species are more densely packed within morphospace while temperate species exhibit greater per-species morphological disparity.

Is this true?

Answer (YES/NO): YES